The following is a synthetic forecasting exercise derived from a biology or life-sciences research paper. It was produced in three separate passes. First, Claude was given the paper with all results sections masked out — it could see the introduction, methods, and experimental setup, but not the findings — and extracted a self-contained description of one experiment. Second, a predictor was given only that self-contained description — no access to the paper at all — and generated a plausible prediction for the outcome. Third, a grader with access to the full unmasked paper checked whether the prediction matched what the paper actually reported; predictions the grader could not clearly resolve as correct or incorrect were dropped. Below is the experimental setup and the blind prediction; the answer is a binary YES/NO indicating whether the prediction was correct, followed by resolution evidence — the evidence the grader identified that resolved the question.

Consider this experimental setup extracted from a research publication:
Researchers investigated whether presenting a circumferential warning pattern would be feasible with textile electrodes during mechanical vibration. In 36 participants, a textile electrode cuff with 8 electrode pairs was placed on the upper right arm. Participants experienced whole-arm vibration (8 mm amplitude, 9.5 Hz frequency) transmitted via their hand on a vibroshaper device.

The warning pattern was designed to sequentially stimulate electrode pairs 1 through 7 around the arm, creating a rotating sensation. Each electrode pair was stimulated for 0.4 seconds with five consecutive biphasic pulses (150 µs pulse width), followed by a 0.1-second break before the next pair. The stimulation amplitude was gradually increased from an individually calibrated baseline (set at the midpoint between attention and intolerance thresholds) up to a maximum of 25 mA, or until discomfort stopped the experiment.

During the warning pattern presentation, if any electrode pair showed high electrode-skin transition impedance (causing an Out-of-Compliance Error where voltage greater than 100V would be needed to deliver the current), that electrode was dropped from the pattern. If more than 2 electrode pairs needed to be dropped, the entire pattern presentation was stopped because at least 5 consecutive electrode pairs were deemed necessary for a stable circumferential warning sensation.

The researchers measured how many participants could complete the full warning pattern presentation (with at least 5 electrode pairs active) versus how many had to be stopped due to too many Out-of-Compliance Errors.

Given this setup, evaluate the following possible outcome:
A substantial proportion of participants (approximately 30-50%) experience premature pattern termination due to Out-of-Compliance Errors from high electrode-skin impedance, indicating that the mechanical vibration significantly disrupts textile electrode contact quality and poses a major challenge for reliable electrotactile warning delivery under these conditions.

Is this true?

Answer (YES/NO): NO